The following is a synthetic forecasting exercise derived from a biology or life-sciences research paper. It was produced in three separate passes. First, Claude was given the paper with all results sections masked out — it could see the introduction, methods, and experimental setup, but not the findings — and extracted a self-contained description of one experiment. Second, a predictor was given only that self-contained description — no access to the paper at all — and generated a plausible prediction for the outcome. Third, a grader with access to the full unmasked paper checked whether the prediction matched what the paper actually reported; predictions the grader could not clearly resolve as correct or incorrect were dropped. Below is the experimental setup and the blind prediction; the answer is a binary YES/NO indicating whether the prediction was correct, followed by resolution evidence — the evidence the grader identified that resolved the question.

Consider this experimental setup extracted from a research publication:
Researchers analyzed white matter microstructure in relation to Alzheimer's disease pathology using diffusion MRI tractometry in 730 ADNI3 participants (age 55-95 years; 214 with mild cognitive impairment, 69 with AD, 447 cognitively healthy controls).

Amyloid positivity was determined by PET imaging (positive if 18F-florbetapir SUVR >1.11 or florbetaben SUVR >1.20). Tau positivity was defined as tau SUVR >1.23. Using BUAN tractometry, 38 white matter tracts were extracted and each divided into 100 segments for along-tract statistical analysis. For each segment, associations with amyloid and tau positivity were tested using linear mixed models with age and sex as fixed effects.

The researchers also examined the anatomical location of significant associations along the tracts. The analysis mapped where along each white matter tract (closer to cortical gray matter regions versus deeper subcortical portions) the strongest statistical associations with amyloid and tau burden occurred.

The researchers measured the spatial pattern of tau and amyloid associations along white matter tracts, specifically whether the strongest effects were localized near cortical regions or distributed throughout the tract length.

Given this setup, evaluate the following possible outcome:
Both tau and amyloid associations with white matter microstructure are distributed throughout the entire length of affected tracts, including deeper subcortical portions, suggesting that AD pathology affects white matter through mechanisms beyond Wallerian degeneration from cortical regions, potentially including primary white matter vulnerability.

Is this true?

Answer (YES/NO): NO